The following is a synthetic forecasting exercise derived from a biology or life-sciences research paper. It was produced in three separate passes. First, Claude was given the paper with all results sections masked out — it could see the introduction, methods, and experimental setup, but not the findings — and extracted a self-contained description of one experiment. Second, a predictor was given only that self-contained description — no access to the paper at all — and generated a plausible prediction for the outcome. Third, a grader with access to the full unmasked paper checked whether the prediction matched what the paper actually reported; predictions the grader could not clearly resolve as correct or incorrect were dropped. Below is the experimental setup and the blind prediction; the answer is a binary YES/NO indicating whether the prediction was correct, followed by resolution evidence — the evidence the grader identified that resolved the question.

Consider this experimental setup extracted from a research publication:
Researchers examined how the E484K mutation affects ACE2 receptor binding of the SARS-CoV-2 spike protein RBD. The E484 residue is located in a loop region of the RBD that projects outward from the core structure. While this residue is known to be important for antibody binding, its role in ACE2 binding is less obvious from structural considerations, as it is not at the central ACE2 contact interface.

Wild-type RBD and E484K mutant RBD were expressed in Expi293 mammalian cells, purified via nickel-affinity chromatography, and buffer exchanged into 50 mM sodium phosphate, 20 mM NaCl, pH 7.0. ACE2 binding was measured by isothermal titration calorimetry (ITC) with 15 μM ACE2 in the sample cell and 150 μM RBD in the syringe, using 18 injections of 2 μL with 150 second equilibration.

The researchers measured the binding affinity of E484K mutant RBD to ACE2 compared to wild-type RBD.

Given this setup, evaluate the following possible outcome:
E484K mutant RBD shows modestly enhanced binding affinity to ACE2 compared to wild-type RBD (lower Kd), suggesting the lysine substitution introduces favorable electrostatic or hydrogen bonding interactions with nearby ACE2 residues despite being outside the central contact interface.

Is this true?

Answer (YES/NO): NO